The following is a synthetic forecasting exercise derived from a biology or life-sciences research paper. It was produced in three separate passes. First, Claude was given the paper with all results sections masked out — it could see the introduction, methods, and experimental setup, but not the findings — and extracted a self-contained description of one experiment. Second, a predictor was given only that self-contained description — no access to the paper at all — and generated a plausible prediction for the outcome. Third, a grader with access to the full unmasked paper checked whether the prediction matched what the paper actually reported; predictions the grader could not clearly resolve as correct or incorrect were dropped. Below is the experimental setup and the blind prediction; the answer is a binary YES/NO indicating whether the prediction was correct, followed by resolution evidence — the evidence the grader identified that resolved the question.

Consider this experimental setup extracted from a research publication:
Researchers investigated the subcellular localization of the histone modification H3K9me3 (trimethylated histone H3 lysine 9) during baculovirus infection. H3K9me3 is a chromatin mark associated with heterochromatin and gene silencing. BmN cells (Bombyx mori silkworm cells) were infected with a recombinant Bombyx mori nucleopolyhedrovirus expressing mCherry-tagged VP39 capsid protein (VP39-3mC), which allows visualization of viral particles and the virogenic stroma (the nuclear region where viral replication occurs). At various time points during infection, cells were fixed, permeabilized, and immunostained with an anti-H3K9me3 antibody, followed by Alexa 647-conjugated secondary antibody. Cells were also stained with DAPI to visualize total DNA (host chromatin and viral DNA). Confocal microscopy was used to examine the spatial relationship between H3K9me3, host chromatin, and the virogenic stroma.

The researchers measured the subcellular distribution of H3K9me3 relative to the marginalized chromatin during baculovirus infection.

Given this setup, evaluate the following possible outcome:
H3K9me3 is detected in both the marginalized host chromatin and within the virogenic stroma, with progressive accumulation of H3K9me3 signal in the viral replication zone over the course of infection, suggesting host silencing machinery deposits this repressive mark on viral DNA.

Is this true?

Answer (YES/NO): NO